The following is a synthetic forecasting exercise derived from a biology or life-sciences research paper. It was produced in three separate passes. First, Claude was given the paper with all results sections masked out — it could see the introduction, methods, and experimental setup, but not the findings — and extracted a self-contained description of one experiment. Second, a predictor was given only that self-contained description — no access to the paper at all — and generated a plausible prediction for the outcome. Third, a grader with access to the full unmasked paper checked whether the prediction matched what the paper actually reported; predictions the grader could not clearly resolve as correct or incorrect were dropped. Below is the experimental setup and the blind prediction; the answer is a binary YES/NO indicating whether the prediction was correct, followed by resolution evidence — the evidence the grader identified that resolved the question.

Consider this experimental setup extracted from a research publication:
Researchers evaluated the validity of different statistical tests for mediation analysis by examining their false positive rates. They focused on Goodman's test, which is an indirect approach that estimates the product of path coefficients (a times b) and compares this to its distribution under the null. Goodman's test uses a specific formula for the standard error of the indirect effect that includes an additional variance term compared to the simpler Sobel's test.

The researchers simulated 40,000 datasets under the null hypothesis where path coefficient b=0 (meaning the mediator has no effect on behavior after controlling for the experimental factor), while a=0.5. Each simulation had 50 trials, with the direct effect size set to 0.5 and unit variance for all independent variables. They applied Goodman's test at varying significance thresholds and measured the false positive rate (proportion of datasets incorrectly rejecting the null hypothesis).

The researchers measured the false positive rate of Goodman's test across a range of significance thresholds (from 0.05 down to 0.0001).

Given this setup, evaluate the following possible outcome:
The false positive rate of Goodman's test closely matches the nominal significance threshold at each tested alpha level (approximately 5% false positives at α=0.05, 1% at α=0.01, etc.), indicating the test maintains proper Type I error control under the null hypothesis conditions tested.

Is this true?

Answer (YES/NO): NO